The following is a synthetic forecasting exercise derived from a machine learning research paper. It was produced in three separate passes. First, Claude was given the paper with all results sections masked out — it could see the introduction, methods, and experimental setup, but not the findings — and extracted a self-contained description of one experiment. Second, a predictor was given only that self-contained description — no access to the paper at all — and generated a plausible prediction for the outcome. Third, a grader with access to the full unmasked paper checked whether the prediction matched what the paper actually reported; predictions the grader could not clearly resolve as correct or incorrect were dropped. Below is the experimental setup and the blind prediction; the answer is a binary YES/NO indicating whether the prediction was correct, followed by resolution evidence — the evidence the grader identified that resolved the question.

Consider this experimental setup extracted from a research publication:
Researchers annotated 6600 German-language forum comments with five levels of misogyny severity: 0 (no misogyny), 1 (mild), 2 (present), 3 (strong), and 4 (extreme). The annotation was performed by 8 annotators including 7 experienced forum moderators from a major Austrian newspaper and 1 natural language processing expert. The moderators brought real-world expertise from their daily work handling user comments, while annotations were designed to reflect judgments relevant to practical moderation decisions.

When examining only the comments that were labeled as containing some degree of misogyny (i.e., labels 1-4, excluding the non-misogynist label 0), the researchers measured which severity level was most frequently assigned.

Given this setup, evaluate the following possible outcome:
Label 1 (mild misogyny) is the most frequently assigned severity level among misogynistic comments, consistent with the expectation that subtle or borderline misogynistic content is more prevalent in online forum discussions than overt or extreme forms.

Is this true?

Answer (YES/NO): NO